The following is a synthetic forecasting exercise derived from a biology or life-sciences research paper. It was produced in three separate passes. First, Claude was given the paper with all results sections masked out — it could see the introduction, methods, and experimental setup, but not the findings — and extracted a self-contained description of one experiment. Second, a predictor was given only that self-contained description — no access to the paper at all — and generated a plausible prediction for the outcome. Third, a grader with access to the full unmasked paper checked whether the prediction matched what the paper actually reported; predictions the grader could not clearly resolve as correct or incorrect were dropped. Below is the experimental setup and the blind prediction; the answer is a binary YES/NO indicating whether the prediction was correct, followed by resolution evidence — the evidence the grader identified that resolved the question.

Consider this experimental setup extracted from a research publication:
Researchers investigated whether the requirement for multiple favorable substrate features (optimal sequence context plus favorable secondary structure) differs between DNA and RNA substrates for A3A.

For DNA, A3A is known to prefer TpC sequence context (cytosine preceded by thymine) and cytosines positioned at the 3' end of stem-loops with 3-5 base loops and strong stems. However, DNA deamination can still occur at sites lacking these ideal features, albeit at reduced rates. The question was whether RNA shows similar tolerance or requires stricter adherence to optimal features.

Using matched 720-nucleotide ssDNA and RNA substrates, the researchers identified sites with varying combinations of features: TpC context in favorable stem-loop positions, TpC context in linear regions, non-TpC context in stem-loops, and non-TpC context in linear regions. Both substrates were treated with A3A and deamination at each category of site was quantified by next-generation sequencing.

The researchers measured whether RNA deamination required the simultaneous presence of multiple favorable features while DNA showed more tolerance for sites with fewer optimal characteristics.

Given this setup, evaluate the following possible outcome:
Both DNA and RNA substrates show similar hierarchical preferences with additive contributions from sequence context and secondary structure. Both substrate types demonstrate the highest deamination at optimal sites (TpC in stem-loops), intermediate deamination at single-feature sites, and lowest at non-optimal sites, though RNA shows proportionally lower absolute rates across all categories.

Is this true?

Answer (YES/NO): NO